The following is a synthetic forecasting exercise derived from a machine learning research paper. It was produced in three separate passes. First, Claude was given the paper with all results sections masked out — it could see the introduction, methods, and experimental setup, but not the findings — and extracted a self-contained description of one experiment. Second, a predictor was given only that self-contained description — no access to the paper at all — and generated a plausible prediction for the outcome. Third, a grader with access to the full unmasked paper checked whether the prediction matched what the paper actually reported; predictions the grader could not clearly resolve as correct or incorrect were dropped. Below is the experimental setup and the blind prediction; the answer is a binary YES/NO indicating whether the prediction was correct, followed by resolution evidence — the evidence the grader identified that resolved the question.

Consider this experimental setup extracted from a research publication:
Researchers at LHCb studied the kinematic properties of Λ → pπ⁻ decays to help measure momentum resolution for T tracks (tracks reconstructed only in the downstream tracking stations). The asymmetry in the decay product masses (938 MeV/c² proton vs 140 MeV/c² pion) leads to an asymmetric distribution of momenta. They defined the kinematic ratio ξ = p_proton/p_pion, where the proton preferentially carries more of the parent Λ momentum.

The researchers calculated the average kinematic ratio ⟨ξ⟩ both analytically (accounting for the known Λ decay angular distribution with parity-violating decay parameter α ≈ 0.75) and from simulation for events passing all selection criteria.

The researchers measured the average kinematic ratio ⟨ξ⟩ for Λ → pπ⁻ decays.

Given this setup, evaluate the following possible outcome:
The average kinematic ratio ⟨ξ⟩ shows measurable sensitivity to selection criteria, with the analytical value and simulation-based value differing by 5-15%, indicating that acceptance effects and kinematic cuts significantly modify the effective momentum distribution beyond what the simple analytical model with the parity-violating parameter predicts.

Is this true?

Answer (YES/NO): YES